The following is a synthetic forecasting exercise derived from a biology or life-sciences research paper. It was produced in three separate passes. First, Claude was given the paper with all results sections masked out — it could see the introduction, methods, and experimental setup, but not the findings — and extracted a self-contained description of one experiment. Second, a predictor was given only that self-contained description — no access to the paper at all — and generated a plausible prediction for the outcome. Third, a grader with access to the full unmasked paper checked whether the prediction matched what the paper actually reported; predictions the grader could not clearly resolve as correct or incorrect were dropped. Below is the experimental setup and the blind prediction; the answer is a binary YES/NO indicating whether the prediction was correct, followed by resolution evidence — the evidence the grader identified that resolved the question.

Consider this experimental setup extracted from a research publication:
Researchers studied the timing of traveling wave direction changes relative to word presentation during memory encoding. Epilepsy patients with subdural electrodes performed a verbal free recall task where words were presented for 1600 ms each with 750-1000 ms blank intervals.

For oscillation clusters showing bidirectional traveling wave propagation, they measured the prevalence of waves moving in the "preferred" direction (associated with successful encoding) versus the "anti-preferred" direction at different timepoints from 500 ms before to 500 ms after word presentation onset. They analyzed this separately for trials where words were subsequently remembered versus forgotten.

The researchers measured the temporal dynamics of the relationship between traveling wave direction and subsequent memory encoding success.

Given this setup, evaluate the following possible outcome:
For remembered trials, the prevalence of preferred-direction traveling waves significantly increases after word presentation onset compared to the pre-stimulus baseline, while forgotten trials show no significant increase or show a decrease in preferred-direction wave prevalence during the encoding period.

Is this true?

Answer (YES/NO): NO